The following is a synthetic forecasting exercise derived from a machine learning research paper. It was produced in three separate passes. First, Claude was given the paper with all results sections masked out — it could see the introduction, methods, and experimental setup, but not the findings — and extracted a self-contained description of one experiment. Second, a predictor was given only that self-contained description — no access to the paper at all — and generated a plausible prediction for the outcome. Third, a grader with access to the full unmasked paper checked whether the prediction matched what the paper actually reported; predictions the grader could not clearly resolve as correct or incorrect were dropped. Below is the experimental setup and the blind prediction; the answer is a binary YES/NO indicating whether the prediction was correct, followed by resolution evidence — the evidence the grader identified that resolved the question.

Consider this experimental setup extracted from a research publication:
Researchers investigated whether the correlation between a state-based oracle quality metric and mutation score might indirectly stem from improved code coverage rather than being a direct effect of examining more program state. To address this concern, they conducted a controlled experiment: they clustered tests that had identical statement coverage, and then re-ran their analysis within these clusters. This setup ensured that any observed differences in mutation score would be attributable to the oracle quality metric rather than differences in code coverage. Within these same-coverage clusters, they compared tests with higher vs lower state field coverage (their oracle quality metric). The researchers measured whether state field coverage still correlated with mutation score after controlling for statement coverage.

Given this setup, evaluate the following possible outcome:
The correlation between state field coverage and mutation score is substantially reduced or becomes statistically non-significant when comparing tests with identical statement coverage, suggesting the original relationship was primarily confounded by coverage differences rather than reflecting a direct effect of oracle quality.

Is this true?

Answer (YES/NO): NO